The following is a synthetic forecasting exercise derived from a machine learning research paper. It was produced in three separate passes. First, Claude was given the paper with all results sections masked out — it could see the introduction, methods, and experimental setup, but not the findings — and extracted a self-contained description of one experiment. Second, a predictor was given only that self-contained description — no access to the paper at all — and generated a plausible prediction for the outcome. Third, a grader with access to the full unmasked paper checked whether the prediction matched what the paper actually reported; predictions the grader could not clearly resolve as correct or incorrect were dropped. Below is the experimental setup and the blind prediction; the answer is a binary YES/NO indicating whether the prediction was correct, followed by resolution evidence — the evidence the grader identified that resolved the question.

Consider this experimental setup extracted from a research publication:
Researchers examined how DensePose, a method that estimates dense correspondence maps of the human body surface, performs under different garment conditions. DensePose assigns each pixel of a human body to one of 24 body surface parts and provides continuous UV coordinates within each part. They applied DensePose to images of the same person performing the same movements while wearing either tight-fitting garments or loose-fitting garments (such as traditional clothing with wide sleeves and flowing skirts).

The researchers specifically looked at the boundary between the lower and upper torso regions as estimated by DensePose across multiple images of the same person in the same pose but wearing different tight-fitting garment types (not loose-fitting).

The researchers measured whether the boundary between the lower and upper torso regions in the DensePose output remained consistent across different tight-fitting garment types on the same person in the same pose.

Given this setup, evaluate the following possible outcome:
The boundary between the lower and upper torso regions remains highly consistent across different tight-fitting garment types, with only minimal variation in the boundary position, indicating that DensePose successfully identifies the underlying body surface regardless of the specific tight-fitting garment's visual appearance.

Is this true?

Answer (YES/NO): NO